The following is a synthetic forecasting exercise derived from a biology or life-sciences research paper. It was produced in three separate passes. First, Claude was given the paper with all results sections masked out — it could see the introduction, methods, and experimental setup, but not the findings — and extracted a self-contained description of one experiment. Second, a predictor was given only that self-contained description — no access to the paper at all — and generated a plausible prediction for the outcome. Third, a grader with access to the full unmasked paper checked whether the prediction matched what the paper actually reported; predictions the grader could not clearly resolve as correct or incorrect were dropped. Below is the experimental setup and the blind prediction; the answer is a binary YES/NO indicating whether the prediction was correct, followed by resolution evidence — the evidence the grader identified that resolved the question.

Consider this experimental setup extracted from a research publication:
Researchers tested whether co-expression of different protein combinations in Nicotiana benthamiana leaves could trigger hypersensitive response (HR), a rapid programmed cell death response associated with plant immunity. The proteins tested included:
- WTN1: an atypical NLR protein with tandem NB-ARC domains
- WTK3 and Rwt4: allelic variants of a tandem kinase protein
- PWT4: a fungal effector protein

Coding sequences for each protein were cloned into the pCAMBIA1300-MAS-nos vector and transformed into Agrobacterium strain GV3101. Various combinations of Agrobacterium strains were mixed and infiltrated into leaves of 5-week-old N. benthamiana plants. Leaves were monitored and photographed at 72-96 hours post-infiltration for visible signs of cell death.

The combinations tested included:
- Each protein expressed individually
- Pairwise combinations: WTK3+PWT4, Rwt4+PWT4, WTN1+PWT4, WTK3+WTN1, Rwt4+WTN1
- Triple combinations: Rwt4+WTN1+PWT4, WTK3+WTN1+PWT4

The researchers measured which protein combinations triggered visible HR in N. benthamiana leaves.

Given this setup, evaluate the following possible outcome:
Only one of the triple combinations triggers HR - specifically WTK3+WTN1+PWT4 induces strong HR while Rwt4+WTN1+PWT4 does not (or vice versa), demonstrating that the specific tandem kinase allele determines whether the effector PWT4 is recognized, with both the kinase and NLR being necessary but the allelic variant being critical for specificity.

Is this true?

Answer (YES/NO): NO